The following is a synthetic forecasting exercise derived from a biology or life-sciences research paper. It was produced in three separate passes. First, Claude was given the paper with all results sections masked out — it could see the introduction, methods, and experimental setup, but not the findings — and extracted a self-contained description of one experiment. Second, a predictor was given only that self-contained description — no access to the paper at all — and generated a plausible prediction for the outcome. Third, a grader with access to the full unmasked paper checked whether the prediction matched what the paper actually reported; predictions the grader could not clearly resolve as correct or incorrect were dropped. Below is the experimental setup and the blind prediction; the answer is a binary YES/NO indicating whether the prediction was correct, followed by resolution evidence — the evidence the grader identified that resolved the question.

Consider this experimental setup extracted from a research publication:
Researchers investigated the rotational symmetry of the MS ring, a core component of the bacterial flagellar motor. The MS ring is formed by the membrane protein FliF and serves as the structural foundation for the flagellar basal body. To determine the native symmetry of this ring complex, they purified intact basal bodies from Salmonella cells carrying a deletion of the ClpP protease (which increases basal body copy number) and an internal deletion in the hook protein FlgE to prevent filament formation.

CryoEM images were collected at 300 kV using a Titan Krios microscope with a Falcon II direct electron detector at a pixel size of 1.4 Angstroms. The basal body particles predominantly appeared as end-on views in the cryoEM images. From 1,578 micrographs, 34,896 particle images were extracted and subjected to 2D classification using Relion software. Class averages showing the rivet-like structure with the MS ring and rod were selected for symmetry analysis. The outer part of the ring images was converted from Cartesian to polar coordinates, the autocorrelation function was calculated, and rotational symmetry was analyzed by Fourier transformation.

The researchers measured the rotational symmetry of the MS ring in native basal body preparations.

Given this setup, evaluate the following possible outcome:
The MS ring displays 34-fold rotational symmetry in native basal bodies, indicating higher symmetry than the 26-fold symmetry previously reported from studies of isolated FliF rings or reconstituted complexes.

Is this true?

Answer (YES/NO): YES